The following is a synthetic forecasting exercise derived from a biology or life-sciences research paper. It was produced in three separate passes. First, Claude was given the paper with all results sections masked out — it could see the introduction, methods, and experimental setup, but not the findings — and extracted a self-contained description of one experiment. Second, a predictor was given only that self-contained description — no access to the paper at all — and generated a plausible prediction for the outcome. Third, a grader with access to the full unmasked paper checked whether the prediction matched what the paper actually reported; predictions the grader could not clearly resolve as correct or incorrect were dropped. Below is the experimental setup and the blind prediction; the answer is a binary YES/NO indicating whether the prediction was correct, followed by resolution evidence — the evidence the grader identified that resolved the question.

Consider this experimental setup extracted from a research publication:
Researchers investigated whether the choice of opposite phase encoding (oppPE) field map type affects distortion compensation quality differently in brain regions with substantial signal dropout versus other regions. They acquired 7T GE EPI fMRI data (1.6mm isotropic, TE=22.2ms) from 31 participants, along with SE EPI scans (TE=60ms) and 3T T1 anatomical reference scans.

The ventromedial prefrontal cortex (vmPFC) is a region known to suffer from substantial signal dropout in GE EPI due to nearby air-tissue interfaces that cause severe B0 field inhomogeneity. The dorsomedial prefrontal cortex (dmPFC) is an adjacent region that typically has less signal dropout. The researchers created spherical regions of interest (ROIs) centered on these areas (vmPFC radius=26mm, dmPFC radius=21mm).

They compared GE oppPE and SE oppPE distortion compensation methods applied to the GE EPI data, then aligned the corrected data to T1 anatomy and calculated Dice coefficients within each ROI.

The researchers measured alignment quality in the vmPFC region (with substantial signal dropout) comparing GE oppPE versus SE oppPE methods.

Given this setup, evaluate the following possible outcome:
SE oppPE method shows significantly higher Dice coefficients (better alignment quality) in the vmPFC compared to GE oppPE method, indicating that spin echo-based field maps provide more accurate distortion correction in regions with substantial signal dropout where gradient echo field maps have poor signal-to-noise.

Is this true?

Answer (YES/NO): YES